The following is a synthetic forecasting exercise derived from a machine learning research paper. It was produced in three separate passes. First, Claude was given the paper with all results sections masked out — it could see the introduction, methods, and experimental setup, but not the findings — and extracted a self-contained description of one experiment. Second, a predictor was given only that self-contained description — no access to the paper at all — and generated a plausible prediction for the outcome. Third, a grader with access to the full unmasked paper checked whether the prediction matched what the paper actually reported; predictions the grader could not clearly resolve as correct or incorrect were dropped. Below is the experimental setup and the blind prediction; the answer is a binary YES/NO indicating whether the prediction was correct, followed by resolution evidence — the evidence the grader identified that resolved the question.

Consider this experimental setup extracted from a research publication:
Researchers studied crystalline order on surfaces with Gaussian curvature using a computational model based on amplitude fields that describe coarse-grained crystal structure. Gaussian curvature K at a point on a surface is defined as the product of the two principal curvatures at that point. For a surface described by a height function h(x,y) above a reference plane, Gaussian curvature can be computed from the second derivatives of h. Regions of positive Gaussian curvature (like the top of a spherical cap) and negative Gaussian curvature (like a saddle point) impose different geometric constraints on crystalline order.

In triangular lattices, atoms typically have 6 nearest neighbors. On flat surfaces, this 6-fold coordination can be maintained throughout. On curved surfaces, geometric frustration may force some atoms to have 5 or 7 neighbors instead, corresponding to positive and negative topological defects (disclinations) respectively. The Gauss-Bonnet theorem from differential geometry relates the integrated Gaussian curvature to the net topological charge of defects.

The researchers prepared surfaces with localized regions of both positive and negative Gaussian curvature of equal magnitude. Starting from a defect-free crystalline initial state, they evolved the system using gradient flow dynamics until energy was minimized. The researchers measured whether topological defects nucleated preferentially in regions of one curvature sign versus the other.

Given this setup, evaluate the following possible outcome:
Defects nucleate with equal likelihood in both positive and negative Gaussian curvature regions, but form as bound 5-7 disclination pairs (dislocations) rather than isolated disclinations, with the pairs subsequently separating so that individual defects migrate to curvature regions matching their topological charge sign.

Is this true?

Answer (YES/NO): NO